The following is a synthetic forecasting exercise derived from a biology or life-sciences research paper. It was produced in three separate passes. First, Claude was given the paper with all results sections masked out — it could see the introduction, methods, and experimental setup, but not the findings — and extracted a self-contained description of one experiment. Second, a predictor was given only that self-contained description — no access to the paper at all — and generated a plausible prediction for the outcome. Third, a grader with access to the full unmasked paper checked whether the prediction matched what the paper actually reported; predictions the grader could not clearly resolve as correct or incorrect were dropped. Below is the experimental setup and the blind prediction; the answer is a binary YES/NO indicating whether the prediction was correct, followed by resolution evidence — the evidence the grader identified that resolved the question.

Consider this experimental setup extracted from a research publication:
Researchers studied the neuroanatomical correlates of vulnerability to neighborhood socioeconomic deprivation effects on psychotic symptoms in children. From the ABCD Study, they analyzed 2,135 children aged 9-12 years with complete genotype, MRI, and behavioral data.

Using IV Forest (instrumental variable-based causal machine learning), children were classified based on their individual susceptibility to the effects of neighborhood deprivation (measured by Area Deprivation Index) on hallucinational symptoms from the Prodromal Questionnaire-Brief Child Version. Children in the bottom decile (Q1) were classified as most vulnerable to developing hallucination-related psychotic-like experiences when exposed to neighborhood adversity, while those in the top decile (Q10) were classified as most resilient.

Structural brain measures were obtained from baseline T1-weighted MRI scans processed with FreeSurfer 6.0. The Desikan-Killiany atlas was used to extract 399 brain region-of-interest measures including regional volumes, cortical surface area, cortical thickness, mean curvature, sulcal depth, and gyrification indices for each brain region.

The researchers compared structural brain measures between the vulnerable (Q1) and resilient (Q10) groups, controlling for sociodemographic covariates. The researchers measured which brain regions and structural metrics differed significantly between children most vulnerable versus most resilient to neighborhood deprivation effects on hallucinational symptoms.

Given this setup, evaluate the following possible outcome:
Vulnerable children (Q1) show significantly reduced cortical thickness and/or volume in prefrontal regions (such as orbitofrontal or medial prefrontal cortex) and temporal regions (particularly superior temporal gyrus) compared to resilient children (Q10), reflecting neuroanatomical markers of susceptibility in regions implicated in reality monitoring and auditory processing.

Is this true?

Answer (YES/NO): NO